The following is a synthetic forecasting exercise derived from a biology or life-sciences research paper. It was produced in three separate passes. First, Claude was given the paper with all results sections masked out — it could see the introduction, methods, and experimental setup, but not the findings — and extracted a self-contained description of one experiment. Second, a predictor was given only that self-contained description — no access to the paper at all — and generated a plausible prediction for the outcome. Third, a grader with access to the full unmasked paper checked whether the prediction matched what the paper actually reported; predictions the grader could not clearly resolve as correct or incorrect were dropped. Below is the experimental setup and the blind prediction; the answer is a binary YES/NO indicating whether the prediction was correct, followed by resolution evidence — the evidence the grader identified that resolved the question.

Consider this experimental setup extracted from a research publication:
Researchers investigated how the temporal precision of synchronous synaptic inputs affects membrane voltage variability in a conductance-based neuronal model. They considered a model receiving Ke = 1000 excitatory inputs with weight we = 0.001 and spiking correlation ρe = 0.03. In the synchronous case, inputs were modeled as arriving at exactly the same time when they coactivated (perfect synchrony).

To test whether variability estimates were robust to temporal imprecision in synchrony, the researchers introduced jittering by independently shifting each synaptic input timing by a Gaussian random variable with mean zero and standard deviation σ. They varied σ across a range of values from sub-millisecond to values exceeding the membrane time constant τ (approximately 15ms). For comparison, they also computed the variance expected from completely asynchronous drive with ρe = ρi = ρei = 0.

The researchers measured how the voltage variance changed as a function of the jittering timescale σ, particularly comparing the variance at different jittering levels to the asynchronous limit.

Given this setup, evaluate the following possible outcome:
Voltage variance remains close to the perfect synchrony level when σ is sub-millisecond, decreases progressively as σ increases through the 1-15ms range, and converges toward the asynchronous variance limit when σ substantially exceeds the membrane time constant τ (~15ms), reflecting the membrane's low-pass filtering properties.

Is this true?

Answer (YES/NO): NO